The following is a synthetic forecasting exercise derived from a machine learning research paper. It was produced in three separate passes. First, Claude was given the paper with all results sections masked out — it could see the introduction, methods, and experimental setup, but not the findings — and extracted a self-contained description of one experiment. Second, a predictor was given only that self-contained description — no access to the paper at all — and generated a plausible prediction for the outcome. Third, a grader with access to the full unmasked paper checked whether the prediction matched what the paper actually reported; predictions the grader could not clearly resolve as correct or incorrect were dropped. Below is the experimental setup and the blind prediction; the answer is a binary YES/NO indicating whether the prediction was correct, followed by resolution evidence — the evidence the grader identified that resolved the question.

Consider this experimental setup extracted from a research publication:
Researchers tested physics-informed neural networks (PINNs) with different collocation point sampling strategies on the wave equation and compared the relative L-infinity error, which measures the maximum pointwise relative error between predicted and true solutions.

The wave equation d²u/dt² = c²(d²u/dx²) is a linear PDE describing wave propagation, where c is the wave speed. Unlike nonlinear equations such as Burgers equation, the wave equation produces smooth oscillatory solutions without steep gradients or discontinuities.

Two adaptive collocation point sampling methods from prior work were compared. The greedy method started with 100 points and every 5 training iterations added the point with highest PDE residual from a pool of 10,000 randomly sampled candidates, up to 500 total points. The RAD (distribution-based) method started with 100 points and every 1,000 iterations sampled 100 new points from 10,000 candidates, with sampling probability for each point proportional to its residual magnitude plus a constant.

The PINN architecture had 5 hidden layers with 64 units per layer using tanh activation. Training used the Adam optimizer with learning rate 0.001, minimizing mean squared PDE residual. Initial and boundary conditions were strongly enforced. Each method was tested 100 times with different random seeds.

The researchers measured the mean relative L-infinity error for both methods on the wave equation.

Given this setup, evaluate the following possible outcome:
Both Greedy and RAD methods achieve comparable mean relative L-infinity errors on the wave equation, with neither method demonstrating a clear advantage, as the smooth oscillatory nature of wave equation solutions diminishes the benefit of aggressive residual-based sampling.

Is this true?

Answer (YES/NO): NO